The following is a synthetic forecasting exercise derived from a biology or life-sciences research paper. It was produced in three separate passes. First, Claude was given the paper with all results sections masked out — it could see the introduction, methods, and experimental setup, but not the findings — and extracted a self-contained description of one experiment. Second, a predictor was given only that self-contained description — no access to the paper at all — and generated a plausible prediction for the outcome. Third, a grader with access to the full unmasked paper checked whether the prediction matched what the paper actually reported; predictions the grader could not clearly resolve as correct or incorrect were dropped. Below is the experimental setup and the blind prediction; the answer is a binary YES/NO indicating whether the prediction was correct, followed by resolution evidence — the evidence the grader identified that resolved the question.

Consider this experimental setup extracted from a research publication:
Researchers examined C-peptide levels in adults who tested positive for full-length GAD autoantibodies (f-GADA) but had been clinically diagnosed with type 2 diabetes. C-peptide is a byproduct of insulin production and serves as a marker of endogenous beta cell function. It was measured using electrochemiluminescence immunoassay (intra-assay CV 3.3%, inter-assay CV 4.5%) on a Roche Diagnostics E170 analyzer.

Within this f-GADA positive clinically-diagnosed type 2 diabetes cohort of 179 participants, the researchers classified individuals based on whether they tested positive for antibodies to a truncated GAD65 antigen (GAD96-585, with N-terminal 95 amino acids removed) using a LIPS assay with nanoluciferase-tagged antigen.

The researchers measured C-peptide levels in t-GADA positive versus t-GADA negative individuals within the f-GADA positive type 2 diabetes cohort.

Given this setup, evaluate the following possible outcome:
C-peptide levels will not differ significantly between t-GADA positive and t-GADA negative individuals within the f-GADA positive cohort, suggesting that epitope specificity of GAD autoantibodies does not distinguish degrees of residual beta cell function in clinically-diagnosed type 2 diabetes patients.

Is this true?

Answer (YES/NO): NO